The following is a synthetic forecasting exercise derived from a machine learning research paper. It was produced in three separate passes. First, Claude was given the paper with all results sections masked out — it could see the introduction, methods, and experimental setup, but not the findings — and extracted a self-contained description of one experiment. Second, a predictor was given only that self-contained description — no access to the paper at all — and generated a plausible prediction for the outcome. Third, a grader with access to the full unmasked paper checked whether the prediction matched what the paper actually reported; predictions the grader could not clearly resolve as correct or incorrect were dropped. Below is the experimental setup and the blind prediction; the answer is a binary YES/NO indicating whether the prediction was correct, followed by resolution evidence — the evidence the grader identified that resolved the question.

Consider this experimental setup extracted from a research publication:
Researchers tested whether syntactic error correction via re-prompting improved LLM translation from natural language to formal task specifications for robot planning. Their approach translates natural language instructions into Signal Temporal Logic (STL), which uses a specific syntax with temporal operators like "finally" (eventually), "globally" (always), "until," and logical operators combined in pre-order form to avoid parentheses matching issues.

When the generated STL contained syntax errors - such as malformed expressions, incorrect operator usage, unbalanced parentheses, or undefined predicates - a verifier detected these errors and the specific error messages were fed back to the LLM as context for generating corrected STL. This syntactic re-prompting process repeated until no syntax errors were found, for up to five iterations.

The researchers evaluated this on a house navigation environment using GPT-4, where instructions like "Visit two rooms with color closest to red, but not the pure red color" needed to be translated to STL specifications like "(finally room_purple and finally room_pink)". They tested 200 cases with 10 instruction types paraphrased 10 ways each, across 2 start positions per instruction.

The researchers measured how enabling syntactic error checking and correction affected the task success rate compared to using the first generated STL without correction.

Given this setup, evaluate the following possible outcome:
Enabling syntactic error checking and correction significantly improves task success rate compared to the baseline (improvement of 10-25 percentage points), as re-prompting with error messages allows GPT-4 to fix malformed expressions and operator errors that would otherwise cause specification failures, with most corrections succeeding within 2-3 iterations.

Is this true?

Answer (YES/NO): YES